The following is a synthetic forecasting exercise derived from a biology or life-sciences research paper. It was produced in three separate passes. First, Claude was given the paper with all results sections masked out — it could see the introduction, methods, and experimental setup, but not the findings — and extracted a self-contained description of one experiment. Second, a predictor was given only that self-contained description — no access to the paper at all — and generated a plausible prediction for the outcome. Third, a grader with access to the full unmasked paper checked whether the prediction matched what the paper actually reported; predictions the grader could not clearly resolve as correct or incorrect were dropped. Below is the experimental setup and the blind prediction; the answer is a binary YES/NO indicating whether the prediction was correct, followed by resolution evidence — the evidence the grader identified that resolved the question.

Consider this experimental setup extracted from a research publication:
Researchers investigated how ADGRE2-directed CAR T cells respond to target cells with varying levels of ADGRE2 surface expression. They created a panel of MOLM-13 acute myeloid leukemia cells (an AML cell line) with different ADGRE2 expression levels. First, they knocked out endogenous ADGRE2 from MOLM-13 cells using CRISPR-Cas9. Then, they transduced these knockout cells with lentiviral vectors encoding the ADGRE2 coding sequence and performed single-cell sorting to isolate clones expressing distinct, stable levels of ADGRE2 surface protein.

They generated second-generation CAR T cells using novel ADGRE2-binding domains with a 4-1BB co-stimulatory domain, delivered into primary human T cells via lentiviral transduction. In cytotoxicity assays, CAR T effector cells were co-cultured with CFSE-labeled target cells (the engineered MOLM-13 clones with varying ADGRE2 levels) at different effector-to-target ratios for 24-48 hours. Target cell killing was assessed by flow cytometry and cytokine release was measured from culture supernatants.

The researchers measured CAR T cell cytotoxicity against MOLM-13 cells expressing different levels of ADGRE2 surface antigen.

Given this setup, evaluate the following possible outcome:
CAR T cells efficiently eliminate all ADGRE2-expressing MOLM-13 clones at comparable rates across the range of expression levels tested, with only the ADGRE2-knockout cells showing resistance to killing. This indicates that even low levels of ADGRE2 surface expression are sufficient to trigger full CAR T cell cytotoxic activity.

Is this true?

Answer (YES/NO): YES